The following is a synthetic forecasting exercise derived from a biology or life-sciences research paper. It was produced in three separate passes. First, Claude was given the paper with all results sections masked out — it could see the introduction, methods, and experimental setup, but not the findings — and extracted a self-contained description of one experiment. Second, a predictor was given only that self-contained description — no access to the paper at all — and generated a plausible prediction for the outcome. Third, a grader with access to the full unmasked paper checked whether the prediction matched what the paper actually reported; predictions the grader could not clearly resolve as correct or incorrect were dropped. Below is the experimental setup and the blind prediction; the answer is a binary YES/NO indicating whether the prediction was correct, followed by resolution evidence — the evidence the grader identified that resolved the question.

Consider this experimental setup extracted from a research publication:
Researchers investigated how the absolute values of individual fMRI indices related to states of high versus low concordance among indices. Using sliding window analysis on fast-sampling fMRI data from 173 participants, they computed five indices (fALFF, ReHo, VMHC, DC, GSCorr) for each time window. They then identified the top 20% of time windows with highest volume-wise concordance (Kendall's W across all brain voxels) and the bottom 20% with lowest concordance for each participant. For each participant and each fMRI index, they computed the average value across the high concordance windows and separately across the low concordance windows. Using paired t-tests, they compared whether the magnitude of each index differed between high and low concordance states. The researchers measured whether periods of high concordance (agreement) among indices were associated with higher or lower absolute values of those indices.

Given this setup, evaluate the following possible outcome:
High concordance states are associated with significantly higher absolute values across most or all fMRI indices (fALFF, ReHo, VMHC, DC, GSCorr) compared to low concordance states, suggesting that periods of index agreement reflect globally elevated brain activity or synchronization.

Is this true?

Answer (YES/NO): YES